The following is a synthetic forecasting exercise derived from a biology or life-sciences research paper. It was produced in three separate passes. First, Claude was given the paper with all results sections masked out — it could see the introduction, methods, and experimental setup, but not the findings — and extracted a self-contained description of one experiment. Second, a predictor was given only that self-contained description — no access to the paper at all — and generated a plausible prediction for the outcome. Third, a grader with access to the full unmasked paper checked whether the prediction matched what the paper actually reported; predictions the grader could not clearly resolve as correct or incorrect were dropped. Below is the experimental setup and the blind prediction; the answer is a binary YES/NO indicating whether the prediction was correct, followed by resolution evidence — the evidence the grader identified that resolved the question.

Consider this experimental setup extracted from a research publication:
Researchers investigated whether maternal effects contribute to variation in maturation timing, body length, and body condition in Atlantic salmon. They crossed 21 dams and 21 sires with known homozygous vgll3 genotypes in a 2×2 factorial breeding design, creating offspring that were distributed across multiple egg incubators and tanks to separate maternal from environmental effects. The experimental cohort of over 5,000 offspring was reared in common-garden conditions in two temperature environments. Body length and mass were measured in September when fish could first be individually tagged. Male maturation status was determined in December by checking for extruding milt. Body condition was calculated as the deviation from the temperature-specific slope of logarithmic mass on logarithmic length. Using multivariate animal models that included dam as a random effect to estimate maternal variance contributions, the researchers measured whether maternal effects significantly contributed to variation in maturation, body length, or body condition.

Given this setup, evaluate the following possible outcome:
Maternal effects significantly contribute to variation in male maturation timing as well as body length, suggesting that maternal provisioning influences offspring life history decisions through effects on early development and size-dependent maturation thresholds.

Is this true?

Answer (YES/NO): NO